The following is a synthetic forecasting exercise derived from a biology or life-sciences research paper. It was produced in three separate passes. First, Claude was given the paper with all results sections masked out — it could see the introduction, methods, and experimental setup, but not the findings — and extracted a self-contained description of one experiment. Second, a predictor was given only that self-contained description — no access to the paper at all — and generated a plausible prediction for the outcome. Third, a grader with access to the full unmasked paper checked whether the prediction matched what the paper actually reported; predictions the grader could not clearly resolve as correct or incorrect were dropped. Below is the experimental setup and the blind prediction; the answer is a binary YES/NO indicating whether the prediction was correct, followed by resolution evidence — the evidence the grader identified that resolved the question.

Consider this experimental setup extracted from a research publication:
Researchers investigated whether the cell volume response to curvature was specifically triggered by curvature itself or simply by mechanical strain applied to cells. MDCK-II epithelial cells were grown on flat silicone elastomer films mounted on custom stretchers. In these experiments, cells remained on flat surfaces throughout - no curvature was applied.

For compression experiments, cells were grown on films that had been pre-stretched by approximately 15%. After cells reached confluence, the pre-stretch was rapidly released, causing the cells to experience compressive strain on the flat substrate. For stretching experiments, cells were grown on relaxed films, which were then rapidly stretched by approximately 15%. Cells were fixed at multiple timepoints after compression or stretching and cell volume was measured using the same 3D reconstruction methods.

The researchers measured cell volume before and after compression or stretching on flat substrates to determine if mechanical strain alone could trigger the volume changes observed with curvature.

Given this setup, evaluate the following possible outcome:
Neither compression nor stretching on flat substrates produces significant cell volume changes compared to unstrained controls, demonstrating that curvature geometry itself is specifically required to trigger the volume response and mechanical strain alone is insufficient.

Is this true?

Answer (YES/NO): YES